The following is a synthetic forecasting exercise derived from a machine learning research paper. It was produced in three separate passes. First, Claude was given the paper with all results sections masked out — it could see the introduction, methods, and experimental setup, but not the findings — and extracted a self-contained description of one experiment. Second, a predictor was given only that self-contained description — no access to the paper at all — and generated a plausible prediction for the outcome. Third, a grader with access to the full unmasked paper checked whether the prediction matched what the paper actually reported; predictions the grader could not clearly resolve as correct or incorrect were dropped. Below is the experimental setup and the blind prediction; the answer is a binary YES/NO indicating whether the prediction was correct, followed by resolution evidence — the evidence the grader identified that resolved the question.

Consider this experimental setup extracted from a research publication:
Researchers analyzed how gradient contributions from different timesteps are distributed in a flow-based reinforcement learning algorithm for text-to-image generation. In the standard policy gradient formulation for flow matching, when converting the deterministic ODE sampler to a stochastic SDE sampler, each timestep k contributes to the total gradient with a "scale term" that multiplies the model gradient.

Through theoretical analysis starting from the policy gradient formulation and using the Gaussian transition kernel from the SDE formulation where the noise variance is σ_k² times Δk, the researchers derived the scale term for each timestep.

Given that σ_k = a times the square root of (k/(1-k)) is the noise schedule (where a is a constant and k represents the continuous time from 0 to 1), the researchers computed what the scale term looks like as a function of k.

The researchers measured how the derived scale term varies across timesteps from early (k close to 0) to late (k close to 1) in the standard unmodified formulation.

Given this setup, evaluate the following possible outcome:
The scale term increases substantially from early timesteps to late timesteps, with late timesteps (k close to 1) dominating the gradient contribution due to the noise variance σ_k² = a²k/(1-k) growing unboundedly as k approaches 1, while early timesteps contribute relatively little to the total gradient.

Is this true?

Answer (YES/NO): NO